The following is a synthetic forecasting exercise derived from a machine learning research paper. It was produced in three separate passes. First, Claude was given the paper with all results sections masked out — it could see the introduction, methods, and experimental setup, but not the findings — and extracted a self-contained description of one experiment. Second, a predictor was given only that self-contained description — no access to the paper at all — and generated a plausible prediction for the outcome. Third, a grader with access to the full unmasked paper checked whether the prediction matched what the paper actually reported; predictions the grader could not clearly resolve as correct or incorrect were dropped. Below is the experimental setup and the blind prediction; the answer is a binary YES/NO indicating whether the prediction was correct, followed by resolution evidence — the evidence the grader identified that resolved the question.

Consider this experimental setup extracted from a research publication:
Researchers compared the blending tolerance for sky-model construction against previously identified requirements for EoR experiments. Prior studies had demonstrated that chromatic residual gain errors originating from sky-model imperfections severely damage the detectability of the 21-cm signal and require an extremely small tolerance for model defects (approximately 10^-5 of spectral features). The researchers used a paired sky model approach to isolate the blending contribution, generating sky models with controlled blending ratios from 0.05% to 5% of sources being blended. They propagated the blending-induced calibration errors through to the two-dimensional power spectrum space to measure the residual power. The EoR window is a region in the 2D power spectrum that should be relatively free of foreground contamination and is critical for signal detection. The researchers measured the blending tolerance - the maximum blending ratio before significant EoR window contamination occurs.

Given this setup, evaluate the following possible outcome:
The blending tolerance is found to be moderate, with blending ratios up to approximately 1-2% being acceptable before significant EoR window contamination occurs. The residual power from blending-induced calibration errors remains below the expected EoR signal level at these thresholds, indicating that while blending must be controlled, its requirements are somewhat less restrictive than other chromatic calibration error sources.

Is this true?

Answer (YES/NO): NO